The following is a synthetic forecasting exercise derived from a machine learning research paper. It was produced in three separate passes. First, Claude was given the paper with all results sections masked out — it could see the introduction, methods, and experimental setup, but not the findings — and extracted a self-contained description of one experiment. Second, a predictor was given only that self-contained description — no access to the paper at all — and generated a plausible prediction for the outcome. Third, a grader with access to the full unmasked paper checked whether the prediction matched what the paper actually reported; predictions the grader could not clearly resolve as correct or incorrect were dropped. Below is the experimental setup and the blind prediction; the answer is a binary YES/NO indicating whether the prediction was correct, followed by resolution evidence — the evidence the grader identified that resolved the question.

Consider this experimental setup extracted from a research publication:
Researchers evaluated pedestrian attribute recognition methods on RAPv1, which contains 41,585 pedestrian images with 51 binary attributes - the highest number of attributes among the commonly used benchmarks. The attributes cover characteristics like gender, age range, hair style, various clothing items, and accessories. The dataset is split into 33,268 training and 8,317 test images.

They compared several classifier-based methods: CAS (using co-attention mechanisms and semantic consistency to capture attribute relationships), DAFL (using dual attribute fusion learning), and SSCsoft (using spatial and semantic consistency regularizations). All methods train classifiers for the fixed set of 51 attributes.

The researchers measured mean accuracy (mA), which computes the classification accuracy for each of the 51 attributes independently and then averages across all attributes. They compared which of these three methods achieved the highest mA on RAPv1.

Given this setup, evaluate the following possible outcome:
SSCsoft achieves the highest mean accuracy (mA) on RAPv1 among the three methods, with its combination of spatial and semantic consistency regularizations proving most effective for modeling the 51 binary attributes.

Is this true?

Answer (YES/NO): NO